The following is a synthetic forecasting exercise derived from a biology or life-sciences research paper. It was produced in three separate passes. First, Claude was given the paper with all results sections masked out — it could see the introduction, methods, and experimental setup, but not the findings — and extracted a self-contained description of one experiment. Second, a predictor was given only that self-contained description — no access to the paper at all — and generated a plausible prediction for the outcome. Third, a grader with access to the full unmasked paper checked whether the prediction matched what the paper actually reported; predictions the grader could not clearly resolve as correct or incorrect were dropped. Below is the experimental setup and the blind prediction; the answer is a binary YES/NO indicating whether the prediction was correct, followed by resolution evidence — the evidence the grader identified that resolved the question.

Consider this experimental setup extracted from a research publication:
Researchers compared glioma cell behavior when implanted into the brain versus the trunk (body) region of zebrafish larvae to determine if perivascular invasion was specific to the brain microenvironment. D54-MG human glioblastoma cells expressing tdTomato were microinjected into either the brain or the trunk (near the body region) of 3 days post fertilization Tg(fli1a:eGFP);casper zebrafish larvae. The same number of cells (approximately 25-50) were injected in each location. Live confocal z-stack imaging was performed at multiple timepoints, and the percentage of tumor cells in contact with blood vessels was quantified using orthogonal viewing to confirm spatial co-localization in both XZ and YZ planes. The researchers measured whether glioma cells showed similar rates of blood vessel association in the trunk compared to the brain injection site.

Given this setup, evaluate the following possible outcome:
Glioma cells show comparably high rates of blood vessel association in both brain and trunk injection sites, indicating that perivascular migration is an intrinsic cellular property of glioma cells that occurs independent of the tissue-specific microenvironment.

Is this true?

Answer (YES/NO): NO